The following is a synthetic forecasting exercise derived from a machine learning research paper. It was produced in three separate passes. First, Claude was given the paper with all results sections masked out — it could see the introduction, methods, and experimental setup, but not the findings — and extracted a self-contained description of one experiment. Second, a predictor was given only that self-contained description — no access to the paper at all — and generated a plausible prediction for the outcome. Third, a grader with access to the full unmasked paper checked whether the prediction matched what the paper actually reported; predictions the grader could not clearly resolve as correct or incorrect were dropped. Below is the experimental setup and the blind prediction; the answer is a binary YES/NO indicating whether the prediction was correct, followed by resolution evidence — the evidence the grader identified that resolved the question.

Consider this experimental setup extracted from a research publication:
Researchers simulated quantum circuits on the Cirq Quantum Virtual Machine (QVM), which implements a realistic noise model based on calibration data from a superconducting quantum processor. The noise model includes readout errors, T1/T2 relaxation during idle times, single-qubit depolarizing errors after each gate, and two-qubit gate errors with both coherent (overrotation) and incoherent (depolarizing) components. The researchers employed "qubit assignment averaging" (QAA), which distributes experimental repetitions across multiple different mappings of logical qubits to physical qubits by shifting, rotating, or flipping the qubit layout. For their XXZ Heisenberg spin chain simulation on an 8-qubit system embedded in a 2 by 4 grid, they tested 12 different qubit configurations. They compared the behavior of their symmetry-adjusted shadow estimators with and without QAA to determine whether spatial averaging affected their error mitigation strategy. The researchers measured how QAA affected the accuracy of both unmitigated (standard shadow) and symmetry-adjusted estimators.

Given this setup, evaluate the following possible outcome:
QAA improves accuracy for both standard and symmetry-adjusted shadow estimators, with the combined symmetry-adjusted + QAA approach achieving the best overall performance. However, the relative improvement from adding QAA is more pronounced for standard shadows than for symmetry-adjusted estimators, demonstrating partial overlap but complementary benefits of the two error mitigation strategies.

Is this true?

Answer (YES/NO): NO